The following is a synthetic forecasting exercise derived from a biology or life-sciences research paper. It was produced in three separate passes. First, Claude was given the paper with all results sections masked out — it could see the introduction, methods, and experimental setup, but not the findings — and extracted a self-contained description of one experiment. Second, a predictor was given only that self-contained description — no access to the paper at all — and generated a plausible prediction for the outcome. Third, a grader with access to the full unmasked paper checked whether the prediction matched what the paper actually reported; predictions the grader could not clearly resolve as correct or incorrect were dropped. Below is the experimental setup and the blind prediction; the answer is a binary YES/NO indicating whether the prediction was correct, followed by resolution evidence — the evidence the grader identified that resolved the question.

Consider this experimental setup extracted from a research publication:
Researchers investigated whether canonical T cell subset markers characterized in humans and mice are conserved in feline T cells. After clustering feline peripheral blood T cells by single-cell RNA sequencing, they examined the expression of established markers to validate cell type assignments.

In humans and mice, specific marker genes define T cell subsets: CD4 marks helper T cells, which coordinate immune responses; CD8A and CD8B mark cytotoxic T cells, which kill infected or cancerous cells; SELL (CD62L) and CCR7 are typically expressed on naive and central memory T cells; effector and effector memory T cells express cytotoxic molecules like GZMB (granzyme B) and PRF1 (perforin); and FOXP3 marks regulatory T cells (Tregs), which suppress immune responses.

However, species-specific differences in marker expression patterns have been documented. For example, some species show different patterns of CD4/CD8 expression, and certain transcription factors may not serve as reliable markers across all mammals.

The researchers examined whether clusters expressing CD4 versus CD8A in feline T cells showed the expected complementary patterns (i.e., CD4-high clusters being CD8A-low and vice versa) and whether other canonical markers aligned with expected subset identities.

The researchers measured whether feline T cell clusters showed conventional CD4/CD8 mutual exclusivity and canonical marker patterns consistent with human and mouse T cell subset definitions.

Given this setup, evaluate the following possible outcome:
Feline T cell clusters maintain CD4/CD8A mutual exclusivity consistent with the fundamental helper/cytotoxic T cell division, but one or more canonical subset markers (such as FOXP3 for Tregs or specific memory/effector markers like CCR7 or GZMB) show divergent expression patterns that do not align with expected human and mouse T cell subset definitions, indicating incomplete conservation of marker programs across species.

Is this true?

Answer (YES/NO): NO